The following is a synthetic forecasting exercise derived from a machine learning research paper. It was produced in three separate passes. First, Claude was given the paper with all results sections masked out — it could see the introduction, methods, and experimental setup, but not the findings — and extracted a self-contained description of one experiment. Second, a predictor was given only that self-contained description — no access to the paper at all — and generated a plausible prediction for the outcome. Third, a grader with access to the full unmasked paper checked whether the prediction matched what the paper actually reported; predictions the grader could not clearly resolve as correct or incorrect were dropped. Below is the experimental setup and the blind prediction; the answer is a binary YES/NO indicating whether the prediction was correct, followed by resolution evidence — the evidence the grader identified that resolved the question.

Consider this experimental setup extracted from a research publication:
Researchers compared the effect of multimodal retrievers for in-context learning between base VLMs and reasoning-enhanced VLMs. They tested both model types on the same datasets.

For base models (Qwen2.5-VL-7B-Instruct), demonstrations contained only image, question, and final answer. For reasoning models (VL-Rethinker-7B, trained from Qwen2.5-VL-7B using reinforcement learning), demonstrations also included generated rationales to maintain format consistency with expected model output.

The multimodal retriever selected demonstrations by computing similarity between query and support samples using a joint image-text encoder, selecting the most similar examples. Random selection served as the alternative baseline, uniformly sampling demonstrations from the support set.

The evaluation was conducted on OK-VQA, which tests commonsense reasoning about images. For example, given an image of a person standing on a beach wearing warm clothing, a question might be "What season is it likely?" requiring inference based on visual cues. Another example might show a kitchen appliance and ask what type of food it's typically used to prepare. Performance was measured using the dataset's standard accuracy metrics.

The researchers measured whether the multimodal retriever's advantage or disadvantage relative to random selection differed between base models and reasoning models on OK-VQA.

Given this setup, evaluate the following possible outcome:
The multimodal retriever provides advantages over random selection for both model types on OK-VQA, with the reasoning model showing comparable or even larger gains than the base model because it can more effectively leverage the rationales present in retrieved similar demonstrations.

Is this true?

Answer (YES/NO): NO